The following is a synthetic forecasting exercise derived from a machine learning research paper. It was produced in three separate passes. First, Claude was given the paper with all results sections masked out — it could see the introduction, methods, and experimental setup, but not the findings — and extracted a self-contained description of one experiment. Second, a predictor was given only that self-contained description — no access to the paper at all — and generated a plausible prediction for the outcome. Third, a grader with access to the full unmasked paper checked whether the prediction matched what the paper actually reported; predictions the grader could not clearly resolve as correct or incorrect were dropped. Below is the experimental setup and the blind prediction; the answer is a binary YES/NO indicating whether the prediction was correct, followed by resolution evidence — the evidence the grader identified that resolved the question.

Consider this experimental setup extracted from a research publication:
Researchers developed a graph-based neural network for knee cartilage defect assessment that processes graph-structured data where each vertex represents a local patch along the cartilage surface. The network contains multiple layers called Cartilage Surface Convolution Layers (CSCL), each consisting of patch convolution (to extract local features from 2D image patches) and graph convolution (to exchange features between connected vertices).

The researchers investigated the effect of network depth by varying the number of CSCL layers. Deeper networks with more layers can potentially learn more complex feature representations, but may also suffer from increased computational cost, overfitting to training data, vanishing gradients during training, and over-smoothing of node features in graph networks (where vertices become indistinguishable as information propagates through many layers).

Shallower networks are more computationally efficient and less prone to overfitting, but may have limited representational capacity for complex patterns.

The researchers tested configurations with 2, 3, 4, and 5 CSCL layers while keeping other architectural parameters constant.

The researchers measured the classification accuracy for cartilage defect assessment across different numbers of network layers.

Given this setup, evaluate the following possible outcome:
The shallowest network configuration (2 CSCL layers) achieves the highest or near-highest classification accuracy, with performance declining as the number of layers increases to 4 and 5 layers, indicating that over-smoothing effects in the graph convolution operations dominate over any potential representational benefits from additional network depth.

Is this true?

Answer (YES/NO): NO